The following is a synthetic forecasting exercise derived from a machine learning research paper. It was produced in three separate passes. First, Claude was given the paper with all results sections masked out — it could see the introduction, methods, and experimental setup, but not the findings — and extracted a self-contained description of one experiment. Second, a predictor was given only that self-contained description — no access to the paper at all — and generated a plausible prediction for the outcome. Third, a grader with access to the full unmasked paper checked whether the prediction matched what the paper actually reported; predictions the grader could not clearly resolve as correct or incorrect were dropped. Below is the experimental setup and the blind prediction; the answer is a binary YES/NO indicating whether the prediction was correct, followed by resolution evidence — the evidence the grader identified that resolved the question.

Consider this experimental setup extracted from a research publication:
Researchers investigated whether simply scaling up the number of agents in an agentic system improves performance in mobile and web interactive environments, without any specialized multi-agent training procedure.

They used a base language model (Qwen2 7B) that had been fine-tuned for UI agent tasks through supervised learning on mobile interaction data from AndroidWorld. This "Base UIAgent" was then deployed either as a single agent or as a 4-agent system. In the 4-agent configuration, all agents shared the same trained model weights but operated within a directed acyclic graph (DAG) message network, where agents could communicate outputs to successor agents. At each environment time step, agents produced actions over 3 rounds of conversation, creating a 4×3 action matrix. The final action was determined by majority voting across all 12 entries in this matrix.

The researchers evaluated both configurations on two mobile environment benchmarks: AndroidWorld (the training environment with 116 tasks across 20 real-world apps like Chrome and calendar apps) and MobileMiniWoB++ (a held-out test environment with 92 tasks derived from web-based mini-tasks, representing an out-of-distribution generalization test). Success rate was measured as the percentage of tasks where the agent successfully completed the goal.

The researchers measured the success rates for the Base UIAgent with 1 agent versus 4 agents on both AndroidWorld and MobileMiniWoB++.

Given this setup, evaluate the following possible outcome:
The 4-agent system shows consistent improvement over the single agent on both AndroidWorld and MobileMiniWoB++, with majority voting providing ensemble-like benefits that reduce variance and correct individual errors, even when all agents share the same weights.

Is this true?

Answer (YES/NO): YES